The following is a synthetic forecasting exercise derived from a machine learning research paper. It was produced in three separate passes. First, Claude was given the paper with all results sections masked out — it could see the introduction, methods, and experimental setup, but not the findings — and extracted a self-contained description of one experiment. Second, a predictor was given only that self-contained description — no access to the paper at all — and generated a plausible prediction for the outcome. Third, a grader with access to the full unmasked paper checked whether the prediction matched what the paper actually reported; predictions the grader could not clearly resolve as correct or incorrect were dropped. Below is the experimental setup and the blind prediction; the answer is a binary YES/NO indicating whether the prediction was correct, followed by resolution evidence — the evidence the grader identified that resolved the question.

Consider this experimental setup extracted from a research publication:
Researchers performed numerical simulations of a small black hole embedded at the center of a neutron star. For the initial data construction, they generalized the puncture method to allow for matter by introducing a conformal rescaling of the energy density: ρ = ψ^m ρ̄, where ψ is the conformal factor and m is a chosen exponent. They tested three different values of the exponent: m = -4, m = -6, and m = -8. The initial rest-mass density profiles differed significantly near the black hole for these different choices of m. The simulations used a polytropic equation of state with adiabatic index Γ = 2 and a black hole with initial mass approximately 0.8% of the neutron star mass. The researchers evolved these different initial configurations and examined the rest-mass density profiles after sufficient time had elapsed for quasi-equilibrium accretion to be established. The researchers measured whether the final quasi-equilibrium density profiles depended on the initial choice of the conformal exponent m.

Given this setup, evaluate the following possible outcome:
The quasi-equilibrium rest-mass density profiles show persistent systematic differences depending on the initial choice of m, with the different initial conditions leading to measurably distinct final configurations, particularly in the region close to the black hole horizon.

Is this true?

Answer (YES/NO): NO